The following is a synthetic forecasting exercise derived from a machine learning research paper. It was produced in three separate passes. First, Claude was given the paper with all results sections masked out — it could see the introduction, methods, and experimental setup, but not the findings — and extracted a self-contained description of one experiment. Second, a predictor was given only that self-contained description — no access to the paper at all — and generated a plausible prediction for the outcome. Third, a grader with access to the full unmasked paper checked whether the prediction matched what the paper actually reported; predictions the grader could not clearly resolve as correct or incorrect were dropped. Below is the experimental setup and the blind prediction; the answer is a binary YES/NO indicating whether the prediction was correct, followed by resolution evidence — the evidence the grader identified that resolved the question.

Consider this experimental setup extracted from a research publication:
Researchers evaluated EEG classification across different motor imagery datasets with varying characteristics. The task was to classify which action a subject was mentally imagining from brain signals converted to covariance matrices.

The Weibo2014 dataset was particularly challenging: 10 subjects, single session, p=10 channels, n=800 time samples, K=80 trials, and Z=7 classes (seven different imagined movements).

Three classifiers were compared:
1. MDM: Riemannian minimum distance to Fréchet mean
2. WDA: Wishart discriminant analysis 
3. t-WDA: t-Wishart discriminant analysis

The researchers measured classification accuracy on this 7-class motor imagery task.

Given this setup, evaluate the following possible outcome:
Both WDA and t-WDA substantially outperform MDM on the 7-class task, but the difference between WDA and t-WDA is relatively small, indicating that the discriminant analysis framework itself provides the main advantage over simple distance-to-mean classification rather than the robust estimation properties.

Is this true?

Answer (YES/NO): YES